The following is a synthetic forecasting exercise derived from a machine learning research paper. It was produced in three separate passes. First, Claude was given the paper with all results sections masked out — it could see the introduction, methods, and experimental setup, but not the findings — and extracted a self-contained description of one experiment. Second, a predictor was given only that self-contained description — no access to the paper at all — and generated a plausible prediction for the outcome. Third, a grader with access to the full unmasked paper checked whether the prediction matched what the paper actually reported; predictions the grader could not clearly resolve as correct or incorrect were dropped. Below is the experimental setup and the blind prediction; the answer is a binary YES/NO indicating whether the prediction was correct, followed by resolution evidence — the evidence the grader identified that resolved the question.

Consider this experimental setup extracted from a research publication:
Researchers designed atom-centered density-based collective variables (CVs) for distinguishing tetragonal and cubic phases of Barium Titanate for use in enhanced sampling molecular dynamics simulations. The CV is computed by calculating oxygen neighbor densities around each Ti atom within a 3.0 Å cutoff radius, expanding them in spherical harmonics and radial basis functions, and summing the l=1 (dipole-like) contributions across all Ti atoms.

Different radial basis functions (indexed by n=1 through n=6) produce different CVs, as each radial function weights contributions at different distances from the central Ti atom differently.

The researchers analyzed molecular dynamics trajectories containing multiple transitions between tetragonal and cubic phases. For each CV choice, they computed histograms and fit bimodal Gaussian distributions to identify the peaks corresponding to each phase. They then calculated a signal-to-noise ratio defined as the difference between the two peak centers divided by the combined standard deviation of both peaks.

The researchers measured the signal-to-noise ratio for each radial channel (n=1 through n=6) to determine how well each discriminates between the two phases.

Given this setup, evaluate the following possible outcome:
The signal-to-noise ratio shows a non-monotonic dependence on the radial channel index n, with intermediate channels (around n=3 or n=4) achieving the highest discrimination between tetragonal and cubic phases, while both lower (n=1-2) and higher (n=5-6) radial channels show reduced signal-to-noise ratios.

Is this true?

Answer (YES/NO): NO